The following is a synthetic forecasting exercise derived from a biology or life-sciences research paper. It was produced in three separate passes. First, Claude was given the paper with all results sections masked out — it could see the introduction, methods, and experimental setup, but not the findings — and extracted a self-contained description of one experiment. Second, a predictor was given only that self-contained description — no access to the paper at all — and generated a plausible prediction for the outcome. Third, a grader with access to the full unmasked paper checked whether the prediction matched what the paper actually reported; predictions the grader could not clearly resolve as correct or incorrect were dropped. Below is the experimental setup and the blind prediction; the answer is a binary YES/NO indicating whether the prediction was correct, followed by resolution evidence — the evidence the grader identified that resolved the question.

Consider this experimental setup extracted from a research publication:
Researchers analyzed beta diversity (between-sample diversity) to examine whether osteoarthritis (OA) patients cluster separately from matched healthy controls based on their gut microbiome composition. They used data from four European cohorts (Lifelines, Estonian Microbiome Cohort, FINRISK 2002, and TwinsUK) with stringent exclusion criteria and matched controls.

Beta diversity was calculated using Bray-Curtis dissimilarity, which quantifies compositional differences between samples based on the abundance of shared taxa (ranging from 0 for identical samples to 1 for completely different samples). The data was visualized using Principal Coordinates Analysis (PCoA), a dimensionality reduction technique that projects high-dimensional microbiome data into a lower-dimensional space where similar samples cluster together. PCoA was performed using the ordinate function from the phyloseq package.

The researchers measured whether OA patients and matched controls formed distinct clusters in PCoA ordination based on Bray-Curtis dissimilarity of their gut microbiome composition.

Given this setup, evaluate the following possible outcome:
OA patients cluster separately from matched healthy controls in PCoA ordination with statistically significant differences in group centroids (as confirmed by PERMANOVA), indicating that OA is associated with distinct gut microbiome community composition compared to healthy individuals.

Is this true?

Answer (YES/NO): NO